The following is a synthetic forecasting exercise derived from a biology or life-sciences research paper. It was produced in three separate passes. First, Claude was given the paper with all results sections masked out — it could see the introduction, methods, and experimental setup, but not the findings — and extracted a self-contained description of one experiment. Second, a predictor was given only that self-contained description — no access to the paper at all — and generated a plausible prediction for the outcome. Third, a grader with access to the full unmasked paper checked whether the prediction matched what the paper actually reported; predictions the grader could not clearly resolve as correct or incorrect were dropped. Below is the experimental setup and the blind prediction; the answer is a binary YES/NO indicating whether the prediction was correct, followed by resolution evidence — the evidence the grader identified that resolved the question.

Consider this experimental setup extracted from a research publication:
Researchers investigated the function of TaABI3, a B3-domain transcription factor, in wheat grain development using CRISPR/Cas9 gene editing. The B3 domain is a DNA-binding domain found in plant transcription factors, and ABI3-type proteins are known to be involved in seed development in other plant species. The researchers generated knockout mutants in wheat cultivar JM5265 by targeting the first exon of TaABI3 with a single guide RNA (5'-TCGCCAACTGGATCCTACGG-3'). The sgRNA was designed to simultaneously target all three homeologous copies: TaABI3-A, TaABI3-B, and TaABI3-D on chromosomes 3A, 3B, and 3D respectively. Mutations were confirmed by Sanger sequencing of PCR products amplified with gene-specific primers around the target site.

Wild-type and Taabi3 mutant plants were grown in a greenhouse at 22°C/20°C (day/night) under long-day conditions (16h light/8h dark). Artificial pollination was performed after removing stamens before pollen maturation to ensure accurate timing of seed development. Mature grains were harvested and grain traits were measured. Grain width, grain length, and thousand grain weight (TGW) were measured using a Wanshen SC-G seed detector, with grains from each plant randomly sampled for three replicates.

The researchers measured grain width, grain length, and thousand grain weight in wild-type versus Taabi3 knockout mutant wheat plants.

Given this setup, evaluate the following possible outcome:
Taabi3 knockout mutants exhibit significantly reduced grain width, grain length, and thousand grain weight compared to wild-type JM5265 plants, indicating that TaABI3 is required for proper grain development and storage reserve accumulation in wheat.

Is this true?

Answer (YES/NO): NO